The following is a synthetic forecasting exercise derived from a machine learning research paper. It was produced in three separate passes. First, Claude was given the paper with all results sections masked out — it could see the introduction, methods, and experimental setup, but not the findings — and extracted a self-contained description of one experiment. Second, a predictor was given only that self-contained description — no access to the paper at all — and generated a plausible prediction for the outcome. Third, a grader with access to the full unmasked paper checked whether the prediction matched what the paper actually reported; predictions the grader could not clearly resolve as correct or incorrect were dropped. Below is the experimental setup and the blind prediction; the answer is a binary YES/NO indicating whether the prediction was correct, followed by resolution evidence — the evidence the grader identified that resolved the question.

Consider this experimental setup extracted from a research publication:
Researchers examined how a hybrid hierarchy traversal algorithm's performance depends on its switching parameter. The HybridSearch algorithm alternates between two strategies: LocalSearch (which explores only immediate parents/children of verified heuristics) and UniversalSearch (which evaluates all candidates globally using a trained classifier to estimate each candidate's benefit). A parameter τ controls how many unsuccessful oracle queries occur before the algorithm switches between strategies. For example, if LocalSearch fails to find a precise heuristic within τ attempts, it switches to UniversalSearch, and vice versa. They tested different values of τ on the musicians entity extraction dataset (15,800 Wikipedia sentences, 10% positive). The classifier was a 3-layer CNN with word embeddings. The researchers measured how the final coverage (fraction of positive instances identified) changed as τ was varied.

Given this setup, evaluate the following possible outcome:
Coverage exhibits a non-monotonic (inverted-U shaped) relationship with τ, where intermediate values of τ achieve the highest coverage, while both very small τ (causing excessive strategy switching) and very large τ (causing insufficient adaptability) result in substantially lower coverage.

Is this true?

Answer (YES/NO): NO